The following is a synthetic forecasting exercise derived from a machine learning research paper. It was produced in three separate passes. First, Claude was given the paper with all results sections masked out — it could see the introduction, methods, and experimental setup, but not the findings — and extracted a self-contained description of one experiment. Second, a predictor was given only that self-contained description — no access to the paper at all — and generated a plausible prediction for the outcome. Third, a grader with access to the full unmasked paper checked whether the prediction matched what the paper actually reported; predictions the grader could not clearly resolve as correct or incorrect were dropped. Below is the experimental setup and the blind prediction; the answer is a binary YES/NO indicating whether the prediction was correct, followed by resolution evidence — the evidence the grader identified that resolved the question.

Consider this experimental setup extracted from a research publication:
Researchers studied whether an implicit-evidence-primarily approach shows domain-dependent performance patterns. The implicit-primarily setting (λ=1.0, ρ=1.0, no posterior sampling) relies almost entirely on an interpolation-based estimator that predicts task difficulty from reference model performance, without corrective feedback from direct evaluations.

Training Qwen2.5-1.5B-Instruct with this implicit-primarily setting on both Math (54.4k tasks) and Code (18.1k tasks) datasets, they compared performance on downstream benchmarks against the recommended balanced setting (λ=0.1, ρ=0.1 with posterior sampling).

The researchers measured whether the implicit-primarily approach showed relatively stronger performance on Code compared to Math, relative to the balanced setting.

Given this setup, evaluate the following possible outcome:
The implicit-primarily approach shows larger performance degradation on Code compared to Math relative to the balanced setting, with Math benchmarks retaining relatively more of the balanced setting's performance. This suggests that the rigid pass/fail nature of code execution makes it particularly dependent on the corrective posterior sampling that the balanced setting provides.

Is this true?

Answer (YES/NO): NO